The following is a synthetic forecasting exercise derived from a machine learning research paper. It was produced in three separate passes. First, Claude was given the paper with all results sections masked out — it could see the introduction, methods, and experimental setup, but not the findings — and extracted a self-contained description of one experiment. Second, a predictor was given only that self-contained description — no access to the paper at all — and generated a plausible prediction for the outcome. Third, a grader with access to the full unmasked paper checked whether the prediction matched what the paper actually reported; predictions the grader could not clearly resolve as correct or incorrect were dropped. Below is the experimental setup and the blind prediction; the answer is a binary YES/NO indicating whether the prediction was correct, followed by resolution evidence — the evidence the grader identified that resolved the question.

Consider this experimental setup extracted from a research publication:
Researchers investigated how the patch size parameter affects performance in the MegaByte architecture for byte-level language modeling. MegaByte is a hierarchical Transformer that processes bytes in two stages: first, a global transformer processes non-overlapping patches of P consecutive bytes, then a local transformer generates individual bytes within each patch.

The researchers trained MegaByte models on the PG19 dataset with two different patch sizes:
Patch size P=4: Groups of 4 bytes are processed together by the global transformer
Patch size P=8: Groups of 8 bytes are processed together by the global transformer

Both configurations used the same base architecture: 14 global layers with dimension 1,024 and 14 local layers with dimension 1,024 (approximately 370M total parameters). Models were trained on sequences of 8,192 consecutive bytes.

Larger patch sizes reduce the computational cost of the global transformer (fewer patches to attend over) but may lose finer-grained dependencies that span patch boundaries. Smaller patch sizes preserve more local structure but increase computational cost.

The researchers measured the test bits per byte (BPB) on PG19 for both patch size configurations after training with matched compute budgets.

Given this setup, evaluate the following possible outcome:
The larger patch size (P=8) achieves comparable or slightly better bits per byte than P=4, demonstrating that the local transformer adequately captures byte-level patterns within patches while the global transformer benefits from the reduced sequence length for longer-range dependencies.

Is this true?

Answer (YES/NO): YES